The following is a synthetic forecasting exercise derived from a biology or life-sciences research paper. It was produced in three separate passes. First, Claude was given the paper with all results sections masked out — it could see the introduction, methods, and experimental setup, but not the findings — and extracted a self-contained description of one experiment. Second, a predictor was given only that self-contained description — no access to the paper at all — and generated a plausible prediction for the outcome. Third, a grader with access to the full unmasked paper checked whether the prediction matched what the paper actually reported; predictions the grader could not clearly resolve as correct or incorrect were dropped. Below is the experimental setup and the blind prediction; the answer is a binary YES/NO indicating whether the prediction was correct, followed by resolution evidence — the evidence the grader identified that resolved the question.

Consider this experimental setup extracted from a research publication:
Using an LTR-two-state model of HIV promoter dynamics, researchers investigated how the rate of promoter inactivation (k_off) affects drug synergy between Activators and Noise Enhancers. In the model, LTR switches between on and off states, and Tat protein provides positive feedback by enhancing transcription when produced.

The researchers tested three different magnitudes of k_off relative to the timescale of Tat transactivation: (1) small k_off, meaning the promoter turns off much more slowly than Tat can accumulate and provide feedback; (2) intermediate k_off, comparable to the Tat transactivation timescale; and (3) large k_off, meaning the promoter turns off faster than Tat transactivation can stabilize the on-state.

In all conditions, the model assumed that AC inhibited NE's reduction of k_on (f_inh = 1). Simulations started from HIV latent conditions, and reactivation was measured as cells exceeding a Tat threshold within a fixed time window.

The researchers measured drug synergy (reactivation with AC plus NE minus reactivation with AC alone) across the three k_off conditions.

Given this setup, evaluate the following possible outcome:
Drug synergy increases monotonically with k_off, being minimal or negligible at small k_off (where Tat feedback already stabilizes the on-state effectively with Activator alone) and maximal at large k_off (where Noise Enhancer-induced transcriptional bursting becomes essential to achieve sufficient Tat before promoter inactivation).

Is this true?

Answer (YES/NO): YES